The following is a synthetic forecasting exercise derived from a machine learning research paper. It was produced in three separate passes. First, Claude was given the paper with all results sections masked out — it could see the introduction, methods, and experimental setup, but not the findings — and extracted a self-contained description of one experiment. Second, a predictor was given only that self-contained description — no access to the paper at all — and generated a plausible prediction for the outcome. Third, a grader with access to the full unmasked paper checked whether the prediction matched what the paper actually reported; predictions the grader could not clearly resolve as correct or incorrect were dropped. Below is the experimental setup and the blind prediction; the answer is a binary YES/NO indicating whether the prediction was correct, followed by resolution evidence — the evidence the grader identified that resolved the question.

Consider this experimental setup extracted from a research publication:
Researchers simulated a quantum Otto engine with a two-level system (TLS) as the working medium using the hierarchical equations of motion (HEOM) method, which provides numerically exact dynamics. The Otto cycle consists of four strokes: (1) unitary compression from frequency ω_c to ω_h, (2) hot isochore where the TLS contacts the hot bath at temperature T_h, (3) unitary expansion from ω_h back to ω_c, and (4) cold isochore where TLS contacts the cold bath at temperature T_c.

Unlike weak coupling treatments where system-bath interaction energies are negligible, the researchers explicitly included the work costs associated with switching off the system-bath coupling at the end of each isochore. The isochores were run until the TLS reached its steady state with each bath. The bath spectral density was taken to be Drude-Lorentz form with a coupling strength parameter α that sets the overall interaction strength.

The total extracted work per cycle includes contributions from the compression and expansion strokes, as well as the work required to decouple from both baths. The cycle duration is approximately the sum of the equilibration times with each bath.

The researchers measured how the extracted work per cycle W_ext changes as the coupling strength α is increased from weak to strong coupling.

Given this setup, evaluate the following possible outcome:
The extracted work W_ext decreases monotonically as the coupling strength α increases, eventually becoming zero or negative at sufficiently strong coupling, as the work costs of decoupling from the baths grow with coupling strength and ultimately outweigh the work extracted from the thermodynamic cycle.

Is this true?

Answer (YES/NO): YES